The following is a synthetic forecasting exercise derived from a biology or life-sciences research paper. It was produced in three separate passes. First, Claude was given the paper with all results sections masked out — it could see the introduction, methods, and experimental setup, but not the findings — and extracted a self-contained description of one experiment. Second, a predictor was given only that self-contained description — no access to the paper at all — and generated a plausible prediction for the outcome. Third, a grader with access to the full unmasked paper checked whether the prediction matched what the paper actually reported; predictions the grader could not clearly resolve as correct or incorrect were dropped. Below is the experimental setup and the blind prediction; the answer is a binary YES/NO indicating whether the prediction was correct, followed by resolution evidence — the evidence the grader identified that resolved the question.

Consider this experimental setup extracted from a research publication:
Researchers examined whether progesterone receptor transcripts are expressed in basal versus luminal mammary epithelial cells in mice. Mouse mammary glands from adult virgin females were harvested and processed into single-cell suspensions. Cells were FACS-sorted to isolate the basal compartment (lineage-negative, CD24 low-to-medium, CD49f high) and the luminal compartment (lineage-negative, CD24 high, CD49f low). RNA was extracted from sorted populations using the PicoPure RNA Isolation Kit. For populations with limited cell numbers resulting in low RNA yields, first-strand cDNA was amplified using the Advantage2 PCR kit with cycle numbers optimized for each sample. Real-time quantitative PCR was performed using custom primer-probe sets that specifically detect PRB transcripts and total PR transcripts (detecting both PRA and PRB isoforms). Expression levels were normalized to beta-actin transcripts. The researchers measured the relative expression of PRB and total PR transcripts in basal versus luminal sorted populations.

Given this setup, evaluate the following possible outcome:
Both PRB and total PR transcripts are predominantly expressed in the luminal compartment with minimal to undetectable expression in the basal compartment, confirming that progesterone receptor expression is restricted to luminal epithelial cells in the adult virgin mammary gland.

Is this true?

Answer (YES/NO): NO